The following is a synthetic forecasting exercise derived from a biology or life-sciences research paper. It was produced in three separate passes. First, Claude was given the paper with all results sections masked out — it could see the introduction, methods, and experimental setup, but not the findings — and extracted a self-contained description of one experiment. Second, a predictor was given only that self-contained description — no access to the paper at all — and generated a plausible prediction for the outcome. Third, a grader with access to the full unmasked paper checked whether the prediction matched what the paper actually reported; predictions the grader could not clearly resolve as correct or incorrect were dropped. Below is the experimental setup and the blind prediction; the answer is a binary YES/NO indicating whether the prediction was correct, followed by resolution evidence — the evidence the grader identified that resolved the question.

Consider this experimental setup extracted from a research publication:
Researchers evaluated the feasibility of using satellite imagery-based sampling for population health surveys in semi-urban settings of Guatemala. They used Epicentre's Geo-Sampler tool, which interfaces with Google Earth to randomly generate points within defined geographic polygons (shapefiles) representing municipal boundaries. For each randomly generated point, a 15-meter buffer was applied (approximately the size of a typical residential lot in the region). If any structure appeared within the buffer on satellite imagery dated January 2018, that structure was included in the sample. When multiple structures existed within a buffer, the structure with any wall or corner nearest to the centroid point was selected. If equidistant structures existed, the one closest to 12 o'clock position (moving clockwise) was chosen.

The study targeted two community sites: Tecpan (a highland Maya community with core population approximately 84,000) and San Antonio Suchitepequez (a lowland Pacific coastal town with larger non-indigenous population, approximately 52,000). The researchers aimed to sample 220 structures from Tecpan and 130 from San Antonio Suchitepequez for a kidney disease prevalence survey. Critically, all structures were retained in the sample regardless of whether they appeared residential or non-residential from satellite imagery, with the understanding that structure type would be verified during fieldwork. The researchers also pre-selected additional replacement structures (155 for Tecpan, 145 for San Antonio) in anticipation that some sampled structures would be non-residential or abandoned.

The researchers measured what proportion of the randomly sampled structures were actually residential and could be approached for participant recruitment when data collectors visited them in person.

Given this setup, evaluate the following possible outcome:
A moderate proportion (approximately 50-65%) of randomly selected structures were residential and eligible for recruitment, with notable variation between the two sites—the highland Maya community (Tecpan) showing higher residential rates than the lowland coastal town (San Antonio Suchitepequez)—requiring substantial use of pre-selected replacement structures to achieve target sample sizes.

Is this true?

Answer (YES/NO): NO